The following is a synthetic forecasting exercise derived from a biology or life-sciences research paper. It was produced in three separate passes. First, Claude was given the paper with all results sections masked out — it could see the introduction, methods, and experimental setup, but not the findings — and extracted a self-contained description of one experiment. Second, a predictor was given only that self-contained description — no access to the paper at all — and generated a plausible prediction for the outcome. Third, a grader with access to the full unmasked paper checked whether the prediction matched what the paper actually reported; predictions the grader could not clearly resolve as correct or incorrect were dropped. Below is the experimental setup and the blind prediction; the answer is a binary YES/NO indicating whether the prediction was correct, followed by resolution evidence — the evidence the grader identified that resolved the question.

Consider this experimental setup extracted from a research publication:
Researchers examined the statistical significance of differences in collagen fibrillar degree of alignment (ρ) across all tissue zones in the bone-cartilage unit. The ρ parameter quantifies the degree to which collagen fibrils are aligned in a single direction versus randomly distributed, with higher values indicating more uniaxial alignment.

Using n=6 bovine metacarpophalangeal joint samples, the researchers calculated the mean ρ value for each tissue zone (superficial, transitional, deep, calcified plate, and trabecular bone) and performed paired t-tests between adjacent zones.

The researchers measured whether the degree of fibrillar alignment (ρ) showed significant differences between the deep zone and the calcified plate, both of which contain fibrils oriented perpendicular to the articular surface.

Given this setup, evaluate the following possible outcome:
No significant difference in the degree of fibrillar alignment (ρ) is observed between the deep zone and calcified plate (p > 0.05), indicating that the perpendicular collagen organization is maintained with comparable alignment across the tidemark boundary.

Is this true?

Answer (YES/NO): YES